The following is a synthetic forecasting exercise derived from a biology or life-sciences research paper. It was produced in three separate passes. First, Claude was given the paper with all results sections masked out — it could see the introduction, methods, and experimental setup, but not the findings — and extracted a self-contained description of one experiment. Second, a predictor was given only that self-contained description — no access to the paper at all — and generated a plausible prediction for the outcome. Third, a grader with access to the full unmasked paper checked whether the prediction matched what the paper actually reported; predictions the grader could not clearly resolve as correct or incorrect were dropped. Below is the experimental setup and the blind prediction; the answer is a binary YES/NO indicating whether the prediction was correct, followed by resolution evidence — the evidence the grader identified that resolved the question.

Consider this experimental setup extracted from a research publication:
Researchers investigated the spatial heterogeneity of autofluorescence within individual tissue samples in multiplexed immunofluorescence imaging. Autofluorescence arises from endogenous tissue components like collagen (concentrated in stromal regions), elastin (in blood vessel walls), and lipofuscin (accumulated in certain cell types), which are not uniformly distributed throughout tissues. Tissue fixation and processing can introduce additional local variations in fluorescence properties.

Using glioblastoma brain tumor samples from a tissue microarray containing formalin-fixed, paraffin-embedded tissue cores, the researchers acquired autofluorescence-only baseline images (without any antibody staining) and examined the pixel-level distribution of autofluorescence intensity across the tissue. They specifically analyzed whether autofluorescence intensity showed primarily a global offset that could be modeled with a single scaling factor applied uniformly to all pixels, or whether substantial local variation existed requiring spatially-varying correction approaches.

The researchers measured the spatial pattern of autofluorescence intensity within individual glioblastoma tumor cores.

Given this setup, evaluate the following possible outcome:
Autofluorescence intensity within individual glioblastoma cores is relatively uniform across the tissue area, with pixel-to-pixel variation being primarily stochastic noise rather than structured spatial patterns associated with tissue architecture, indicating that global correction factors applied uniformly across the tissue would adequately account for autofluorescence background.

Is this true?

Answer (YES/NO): NO